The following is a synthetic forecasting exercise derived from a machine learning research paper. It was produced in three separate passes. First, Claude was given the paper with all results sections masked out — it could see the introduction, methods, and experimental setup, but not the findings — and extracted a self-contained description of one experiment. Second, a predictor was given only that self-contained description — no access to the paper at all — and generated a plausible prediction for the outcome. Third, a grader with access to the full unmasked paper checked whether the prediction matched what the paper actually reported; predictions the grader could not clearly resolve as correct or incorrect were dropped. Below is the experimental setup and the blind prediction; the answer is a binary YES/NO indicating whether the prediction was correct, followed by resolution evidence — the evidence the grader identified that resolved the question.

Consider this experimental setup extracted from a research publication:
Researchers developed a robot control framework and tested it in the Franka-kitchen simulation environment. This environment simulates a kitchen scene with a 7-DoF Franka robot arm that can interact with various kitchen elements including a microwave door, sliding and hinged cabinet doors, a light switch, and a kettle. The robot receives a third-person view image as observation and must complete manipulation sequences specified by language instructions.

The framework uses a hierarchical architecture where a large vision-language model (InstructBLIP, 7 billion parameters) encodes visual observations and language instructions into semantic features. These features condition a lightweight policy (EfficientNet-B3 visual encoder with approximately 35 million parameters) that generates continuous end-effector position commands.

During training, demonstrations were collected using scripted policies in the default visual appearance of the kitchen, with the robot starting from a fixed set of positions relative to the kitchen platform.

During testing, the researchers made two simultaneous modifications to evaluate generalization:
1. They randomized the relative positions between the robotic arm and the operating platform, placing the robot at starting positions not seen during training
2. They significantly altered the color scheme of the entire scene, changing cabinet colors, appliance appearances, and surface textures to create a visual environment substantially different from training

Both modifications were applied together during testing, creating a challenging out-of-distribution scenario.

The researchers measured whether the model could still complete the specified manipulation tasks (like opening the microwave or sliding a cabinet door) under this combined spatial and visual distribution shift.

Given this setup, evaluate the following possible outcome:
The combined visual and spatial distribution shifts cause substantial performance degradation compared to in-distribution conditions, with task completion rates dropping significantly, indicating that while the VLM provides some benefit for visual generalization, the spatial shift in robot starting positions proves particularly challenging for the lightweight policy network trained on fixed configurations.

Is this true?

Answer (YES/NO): NO